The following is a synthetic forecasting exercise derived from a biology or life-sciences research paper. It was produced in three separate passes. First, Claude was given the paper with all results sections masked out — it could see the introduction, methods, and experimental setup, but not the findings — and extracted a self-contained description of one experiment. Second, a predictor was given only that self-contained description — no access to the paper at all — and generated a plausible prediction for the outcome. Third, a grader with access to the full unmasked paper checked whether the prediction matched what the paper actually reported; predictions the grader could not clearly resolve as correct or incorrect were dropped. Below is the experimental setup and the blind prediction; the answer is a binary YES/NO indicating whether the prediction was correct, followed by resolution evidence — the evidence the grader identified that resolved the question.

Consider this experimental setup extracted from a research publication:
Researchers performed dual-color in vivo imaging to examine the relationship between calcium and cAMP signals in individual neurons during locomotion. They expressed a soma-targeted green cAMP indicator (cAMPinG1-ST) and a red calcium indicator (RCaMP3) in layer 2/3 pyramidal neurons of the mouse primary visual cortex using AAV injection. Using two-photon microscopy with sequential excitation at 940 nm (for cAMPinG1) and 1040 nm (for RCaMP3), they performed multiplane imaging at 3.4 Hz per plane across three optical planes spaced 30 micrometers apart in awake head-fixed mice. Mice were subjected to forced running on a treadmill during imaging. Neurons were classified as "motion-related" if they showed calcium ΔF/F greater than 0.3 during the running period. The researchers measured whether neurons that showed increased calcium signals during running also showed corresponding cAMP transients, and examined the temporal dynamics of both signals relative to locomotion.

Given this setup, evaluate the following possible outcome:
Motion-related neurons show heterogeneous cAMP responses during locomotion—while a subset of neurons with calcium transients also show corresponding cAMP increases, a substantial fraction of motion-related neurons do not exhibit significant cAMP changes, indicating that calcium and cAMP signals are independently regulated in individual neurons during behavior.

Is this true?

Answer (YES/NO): NO